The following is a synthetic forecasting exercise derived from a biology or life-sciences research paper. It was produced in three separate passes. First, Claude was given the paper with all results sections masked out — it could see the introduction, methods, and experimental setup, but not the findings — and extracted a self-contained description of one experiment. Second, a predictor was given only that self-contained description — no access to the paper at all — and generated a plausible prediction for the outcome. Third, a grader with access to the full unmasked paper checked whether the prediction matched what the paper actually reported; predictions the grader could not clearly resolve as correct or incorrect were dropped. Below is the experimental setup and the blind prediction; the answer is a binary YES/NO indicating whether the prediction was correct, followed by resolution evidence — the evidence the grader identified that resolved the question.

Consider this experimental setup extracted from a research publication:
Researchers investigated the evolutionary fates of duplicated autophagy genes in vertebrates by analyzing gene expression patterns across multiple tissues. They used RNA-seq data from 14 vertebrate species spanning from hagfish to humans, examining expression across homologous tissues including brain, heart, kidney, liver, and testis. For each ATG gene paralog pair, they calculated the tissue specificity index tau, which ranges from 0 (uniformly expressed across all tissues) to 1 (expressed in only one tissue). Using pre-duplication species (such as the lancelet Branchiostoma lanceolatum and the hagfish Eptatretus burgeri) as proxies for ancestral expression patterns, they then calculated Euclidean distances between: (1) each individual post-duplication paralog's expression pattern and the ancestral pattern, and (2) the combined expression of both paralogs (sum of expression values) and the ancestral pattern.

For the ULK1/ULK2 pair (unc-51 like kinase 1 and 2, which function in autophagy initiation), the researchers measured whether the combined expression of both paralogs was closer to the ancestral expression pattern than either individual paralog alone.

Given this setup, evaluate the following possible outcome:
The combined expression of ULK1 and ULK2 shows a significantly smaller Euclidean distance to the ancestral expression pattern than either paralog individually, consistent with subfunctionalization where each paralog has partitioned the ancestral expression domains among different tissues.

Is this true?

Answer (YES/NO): NO